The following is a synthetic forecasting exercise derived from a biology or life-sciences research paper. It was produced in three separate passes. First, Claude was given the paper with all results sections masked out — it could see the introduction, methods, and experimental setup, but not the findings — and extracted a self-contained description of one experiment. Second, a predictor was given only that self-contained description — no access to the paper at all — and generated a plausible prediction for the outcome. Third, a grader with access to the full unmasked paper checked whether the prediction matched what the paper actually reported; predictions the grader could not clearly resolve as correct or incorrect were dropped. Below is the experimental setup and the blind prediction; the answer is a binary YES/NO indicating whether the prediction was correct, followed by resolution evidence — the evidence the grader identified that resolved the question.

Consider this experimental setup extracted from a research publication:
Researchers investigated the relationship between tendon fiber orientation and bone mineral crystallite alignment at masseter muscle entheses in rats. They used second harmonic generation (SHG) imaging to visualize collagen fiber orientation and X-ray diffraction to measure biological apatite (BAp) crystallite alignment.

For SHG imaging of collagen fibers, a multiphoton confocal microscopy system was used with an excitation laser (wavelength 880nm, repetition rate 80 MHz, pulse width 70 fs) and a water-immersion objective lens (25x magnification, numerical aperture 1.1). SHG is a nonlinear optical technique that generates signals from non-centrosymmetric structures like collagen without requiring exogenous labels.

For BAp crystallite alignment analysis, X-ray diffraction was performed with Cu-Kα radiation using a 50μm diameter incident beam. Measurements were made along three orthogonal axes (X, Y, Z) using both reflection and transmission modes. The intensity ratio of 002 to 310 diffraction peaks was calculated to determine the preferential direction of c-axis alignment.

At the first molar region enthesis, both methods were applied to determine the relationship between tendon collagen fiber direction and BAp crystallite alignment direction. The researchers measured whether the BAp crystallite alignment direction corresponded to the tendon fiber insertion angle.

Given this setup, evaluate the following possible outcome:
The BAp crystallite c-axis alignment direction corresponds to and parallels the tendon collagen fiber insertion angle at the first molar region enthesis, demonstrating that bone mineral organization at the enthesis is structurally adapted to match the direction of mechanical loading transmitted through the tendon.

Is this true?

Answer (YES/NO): YES